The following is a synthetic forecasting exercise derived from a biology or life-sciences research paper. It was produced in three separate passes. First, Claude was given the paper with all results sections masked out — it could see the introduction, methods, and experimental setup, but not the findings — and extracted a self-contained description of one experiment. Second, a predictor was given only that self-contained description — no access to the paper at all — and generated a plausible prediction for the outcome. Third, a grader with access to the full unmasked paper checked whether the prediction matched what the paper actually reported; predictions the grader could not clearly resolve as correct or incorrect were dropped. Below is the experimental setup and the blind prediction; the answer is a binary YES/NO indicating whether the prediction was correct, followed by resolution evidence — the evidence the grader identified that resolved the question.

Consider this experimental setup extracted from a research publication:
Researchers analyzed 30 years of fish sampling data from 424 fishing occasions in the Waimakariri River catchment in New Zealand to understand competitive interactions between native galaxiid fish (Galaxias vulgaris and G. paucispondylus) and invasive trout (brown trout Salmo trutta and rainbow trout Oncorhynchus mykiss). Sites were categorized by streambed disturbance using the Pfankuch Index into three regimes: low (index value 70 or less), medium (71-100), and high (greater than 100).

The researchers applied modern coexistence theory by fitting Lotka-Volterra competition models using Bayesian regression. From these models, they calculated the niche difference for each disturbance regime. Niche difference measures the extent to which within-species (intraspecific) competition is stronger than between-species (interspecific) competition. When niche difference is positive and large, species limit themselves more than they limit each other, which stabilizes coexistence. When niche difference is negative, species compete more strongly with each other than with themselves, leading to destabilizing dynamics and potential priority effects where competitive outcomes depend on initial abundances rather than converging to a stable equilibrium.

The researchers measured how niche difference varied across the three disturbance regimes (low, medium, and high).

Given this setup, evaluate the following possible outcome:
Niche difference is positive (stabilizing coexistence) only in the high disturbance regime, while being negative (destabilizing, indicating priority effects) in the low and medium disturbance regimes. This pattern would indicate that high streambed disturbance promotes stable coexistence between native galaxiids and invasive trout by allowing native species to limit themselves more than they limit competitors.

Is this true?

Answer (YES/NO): NO